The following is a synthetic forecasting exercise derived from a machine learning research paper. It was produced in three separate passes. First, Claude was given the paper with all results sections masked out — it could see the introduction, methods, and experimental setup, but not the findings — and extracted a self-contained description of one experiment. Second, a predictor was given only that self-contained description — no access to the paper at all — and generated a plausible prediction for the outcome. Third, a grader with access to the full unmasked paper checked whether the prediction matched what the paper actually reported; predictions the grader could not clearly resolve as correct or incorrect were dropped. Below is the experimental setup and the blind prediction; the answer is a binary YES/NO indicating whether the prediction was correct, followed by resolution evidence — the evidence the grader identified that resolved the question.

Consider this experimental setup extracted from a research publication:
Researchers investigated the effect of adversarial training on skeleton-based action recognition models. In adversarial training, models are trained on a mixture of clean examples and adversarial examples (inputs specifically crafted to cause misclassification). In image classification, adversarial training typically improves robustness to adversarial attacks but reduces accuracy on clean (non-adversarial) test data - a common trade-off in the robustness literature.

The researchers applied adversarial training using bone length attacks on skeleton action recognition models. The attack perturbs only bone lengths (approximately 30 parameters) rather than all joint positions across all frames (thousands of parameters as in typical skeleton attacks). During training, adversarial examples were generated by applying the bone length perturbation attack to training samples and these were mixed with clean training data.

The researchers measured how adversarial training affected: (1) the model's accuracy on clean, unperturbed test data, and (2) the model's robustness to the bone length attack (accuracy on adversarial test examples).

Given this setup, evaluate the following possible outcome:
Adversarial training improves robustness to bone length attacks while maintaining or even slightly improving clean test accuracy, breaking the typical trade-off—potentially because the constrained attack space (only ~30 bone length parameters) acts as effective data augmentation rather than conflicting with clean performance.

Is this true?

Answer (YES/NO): YES